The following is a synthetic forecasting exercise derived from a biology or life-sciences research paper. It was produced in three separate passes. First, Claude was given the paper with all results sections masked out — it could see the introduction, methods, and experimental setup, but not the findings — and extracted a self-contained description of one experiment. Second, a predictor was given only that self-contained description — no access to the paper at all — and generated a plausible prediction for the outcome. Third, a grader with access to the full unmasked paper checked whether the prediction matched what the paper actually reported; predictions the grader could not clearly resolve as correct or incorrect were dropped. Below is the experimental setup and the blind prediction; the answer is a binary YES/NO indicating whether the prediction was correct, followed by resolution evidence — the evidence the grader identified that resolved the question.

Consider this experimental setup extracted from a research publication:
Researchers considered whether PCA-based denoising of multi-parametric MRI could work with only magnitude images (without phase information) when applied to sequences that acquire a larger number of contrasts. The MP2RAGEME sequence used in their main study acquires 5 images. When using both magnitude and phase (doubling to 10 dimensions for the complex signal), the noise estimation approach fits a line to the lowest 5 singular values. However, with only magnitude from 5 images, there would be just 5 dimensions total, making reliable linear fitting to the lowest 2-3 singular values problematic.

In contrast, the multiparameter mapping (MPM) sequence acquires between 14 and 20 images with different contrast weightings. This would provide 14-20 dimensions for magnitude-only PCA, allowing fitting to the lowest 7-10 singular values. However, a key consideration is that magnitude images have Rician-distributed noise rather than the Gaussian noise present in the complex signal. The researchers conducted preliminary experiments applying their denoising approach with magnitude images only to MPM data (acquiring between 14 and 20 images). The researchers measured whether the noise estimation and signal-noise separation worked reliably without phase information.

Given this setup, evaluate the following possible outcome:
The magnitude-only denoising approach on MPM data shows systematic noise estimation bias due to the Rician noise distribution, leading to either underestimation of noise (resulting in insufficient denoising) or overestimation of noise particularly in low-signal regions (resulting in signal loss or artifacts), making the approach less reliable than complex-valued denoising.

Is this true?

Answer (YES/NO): NO